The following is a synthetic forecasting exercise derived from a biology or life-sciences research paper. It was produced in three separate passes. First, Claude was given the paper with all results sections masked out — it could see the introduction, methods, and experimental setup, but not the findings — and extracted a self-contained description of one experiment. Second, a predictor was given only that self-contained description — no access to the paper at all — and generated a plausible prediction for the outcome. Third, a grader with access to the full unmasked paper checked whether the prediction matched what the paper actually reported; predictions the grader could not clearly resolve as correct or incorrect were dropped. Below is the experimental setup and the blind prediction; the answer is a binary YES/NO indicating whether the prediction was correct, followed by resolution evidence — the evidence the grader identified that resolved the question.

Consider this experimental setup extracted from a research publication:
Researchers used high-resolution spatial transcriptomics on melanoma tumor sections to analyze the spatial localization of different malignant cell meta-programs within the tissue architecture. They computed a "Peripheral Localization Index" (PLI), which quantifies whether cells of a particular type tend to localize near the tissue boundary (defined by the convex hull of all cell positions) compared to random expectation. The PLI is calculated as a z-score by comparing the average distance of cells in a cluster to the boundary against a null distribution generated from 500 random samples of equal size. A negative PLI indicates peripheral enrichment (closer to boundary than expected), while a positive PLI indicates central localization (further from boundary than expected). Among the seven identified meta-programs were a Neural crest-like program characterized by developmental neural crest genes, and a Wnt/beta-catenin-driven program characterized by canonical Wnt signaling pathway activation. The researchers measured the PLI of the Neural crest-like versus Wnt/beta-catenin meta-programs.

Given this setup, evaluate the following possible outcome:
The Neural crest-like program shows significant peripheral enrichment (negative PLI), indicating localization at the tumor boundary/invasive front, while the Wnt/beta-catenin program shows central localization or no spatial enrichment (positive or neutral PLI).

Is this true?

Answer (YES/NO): NO